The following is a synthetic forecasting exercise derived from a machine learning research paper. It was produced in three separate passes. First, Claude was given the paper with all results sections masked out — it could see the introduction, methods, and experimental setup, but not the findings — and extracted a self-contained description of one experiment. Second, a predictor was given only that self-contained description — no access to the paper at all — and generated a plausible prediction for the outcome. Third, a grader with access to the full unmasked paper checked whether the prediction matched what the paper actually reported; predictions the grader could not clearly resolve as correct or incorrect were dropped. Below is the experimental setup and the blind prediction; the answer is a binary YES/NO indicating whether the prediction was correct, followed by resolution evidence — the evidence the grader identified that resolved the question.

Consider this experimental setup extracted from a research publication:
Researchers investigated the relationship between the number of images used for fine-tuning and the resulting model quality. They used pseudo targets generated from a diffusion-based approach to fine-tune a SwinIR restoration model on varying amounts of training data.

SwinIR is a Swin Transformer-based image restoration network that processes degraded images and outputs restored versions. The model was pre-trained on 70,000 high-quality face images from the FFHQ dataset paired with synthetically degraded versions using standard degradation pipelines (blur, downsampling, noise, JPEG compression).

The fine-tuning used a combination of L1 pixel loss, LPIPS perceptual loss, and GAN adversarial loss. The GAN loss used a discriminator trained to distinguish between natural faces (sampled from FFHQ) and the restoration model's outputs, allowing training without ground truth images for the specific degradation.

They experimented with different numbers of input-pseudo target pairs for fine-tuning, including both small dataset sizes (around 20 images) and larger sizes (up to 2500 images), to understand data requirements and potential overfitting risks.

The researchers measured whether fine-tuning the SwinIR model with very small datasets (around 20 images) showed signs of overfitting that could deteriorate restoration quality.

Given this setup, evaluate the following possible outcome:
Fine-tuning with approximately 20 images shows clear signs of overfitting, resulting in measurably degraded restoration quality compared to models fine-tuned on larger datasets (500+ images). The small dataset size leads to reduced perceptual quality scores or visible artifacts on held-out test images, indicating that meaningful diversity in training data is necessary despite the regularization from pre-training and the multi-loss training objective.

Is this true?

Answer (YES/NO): YES